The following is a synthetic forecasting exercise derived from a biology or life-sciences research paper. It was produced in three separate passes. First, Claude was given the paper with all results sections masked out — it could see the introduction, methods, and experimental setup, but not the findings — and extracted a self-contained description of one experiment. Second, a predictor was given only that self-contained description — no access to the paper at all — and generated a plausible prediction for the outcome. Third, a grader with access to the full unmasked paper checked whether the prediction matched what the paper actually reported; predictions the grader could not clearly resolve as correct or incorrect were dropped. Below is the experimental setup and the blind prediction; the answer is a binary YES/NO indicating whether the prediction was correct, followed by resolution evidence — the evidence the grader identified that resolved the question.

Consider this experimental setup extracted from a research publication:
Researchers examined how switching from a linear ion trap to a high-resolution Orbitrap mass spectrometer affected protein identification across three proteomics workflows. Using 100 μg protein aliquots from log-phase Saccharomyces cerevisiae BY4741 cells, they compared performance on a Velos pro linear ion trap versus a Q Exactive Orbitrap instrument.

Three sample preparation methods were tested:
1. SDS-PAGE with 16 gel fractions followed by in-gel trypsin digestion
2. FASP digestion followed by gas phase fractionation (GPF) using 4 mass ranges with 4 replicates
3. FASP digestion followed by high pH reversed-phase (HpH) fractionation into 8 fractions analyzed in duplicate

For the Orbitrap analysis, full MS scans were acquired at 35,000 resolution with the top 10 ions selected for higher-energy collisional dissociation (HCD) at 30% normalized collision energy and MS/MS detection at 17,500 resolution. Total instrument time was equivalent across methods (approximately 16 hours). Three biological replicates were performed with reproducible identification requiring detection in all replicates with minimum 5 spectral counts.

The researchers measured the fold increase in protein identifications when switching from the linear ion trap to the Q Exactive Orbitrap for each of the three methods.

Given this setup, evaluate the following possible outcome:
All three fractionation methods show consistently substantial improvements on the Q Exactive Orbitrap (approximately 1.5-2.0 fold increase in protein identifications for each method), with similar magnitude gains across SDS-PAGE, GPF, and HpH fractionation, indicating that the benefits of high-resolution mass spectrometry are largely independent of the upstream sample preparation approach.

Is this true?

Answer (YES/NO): NO